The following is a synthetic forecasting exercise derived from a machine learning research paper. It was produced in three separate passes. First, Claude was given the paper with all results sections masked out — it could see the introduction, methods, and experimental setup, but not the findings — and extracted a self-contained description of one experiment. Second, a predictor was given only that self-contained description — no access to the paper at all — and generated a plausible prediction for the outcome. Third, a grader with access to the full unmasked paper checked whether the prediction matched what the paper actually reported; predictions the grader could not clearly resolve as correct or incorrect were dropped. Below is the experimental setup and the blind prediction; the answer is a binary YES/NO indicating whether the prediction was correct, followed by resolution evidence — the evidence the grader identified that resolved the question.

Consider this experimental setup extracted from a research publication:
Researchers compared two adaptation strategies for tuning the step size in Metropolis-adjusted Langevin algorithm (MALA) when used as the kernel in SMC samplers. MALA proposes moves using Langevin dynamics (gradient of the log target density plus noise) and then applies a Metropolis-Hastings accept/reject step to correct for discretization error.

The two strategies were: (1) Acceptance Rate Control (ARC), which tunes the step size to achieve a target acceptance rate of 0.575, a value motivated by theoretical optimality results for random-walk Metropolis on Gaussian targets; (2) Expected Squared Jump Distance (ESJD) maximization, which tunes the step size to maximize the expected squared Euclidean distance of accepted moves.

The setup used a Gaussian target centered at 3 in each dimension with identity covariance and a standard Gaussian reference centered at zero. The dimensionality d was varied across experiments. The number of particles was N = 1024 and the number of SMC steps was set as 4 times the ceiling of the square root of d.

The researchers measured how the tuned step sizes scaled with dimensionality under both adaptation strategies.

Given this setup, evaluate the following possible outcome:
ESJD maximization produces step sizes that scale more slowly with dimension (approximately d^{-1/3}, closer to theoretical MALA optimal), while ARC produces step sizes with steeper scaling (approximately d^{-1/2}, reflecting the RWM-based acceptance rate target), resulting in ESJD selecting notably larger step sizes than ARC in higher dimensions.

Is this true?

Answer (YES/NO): NO